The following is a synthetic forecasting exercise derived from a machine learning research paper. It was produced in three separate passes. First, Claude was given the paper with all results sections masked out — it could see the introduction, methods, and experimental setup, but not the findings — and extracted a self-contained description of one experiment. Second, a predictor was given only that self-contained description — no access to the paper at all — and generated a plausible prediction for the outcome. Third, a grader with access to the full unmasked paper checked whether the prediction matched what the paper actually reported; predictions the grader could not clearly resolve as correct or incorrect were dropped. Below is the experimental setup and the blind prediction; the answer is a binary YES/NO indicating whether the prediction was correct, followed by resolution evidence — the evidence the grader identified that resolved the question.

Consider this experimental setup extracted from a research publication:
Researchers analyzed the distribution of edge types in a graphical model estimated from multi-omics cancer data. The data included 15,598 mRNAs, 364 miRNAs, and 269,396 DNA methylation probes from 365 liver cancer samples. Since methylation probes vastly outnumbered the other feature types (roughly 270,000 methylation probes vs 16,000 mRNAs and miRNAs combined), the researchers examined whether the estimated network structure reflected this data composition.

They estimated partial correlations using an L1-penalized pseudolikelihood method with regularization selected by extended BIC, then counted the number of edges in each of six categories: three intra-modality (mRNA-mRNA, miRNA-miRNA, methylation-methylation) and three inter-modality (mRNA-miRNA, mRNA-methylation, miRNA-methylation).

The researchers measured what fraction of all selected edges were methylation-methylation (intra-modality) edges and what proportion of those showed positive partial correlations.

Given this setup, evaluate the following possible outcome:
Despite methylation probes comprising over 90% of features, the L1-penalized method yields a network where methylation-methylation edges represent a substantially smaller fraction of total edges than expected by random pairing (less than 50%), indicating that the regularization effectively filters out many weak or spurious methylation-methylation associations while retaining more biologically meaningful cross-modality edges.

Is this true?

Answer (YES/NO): NO